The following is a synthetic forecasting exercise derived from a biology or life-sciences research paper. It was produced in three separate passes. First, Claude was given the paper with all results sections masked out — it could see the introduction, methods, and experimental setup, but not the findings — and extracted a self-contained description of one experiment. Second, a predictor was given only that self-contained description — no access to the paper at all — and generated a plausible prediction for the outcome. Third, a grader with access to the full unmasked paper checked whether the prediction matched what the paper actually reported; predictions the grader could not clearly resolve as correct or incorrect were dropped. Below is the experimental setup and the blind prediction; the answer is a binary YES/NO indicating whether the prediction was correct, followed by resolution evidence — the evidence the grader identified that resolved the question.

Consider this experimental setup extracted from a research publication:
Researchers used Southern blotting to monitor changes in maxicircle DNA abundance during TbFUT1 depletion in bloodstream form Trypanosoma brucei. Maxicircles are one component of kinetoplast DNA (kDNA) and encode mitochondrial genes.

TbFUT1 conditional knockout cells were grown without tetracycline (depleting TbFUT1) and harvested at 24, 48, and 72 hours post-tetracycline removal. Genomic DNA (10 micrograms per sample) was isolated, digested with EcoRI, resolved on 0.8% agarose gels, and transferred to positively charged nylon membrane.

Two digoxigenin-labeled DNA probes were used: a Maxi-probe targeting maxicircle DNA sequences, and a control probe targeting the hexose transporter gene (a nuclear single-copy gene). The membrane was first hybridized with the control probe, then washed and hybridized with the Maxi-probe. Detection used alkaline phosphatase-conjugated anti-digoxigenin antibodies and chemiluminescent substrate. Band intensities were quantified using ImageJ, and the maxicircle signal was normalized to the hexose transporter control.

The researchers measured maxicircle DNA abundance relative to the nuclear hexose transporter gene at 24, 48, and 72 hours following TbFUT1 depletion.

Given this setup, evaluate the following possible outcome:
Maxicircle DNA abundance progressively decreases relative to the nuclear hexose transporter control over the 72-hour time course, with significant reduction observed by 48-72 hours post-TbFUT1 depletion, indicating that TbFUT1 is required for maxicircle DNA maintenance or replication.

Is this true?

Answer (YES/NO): NO